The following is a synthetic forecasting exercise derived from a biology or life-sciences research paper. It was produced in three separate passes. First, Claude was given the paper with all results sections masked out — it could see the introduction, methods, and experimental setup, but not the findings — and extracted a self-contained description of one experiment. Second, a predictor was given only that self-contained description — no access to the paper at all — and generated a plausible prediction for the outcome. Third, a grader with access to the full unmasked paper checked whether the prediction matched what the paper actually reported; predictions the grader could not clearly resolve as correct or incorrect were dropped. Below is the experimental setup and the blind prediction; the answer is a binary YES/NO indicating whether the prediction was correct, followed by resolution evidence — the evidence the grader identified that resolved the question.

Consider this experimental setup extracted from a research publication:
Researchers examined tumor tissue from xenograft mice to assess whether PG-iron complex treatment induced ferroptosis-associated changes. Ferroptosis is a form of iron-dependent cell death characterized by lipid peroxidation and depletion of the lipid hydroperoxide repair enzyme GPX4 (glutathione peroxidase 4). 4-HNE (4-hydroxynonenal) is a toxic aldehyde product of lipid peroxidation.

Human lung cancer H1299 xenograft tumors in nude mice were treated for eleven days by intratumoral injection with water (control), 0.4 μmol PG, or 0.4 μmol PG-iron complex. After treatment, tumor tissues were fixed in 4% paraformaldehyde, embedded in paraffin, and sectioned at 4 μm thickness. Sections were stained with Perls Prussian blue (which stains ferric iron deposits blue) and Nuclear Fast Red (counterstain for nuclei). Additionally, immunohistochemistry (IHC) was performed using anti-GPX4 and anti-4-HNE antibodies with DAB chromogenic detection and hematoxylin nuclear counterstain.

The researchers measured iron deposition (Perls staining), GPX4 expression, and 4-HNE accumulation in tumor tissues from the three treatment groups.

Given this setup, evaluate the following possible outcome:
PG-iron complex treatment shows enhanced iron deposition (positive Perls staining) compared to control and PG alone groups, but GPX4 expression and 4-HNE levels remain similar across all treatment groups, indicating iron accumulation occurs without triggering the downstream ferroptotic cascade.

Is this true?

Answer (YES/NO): NO